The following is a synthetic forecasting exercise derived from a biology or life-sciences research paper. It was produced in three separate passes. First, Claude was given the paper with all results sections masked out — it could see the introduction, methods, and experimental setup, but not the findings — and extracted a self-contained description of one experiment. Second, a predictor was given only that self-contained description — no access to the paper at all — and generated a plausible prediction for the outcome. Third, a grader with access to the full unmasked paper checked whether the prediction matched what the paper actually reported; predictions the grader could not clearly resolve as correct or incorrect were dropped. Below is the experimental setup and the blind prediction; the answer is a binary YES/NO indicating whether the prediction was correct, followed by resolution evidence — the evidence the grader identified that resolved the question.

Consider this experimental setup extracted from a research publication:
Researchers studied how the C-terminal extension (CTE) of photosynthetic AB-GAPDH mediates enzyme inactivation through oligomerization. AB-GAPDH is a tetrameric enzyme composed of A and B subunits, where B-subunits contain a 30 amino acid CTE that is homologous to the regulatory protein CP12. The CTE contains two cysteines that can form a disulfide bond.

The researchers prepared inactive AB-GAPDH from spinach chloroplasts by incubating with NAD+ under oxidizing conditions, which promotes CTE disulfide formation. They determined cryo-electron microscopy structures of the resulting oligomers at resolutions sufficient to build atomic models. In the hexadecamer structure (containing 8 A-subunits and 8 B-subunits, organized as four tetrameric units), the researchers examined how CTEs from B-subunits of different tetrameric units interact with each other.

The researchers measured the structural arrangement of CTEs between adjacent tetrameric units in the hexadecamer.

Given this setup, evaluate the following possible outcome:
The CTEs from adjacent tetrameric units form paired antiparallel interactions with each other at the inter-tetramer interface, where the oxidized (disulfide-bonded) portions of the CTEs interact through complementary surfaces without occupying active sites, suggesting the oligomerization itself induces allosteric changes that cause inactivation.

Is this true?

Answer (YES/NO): NO